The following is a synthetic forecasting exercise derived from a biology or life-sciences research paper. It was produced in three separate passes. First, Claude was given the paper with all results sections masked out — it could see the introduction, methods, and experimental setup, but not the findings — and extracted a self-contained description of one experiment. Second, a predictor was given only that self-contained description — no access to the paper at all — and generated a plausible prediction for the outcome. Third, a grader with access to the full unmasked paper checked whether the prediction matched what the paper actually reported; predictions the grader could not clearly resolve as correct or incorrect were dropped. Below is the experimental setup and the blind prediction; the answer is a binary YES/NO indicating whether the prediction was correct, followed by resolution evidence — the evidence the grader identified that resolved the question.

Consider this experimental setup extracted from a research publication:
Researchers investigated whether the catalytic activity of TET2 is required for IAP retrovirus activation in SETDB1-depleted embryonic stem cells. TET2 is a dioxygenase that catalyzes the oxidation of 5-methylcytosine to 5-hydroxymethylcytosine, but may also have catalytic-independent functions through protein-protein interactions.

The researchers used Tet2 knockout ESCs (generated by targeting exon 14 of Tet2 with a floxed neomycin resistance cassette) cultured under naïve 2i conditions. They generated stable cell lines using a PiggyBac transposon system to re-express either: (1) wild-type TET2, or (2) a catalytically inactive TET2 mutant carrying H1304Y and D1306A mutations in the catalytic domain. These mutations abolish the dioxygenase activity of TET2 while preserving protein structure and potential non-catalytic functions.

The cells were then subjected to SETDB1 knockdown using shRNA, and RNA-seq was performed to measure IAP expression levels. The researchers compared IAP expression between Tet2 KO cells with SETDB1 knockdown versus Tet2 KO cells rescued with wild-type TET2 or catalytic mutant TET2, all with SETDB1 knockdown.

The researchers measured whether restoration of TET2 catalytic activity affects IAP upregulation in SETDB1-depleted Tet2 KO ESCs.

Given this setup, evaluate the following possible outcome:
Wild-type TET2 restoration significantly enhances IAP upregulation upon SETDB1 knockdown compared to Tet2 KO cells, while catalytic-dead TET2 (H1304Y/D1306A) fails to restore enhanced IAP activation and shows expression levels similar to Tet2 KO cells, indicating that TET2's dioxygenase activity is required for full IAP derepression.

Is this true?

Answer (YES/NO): YES